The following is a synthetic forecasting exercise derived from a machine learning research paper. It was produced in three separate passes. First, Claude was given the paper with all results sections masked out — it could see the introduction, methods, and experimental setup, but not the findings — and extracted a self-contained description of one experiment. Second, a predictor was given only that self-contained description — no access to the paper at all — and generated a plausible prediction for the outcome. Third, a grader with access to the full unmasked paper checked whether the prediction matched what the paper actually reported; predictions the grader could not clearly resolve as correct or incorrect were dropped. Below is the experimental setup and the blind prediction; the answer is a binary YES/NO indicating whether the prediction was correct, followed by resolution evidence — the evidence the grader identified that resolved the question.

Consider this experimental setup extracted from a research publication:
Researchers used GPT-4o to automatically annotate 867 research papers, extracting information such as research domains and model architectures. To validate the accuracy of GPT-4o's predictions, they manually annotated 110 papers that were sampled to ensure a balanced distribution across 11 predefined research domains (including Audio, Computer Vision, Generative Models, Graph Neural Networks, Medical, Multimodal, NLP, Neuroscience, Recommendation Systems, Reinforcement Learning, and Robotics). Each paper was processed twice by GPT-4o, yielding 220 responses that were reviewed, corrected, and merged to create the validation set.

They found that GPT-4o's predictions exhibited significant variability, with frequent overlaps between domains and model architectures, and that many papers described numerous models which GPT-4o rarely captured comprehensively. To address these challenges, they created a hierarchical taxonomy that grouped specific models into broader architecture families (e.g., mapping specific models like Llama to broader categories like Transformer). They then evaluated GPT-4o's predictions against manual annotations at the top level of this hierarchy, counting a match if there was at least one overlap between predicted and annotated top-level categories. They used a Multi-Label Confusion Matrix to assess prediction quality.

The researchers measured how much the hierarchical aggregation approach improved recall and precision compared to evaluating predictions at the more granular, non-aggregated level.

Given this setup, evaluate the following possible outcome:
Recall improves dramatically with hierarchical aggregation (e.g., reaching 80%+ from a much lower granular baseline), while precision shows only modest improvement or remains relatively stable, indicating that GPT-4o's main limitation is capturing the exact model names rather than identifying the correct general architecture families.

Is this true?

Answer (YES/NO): NO